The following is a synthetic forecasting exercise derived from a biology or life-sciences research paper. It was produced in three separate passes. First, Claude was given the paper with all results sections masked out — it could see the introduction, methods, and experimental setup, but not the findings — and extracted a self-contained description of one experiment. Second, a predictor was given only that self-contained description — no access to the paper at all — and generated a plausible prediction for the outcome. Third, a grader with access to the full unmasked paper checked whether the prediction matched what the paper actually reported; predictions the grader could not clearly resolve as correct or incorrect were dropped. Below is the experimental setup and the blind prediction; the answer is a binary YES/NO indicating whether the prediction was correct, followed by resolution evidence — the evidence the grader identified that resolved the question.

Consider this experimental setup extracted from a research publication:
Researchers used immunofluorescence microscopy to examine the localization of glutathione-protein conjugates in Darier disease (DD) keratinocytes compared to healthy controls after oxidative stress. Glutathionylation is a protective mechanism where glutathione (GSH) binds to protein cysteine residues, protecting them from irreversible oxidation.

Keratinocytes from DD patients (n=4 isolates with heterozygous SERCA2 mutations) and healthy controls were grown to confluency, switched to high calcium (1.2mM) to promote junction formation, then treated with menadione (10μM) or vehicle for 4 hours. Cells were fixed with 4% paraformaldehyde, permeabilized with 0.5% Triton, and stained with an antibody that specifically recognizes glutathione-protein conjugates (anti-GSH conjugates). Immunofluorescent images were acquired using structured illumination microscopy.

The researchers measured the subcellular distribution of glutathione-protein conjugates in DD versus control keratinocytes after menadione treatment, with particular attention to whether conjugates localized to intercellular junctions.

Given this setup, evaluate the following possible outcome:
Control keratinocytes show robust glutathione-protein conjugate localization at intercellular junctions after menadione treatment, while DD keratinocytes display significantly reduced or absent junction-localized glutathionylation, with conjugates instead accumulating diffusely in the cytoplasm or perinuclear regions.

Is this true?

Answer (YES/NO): NO